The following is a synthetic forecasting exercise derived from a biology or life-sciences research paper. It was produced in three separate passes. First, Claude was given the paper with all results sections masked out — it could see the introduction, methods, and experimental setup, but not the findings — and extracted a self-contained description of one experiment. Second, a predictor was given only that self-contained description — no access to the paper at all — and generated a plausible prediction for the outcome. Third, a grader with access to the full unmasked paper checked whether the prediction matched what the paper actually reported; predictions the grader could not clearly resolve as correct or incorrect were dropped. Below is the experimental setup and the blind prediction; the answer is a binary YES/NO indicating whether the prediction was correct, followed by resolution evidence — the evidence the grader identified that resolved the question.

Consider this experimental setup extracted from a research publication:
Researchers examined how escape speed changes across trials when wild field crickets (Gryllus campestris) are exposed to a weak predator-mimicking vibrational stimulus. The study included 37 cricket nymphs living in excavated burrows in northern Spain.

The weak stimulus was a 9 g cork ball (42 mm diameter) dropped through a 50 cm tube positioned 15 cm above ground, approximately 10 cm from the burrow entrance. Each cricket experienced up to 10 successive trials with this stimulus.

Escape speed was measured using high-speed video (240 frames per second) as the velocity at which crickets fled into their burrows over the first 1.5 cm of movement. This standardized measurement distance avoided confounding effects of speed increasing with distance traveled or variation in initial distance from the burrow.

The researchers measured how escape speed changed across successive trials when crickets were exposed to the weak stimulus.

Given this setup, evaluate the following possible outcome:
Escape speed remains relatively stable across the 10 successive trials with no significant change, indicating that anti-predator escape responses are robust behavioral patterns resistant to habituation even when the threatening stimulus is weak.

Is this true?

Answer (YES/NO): YES